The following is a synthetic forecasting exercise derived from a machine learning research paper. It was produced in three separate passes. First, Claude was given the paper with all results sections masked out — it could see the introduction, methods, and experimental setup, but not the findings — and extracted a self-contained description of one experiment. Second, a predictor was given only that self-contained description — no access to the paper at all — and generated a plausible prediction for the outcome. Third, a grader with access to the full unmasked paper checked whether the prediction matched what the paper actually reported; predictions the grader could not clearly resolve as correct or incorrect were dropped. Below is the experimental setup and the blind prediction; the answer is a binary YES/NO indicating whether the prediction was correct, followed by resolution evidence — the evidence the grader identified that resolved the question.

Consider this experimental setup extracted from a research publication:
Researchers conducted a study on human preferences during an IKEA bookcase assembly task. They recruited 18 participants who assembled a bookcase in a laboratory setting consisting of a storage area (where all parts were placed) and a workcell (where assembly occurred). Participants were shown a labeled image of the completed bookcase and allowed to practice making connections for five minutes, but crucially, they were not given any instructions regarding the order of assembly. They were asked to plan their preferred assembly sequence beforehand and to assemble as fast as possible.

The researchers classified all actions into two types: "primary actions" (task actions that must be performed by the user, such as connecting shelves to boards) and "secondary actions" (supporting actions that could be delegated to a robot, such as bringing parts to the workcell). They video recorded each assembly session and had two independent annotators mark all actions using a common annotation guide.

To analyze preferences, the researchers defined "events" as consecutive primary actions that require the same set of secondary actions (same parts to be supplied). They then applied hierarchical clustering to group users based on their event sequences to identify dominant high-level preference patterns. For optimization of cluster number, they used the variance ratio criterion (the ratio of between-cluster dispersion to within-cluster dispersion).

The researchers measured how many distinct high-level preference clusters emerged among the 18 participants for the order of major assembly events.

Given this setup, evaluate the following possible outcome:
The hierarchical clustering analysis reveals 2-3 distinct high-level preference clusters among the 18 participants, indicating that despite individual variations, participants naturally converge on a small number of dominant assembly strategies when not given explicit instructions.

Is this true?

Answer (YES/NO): YES